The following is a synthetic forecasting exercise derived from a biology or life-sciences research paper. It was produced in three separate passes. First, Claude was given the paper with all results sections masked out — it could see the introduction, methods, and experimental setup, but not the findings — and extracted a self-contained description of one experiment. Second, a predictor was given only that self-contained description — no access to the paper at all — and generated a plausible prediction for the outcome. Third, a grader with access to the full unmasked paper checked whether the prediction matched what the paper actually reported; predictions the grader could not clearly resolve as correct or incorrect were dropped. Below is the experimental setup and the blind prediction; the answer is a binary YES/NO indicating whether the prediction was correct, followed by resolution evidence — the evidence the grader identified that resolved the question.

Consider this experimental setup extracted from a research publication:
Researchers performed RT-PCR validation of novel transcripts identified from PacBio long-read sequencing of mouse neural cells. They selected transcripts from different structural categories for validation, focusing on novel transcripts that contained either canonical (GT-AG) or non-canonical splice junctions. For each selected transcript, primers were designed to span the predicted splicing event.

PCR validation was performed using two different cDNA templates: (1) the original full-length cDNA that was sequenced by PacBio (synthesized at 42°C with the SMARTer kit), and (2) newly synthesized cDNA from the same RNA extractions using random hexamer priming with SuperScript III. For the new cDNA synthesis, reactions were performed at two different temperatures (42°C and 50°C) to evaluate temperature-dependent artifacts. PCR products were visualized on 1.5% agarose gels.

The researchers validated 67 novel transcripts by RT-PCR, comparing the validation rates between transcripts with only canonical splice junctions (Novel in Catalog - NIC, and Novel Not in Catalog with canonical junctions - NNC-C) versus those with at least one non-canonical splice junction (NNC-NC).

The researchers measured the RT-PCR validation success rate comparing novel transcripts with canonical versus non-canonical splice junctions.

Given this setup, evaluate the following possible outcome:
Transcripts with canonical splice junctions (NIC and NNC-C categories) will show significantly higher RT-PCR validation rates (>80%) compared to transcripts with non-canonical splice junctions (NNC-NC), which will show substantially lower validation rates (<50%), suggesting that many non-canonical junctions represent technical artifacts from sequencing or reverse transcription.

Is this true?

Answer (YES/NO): NO